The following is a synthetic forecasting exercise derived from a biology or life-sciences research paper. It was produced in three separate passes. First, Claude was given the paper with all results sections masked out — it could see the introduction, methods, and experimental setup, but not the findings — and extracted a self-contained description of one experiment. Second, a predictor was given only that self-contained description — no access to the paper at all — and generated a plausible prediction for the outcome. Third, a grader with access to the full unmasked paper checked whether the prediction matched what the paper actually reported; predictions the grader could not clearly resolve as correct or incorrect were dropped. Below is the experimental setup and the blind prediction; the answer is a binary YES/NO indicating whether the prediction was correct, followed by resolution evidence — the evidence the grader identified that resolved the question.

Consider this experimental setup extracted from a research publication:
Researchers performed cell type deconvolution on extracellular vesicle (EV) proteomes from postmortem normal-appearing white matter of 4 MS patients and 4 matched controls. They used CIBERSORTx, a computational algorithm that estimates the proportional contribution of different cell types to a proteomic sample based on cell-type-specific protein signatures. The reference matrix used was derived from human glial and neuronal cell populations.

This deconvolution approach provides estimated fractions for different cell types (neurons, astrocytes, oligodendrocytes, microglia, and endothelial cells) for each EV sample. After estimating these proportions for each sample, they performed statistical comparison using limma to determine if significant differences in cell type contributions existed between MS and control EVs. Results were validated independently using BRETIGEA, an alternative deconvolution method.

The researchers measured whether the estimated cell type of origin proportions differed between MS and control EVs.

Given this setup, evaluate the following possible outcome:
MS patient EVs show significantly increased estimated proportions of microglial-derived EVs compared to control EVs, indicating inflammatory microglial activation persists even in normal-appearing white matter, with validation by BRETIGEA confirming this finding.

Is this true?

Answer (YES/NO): NO